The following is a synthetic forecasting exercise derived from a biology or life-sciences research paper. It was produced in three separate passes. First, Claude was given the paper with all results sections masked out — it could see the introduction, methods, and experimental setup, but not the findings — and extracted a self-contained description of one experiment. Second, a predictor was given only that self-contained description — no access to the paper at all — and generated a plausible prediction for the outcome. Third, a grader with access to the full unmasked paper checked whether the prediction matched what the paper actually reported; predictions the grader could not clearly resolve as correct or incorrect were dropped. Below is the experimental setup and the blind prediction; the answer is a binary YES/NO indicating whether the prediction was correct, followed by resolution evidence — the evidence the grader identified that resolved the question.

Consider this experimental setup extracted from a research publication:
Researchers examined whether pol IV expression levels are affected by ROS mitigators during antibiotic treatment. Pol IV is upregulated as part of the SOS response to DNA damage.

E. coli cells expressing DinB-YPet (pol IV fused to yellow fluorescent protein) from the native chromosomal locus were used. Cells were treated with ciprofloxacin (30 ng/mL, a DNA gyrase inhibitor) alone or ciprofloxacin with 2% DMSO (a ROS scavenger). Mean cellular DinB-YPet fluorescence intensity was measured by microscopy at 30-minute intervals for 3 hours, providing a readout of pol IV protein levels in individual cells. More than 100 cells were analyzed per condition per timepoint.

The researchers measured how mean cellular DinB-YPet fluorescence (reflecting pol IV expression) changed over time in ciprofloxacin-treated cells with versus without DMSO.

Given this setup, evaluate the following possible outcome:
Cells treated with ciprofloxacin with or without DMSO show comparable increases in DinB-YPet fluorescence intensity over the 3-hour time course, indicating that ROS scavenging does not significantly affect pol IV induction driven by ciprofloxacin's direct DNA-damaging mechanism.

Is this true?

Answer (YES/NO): NO